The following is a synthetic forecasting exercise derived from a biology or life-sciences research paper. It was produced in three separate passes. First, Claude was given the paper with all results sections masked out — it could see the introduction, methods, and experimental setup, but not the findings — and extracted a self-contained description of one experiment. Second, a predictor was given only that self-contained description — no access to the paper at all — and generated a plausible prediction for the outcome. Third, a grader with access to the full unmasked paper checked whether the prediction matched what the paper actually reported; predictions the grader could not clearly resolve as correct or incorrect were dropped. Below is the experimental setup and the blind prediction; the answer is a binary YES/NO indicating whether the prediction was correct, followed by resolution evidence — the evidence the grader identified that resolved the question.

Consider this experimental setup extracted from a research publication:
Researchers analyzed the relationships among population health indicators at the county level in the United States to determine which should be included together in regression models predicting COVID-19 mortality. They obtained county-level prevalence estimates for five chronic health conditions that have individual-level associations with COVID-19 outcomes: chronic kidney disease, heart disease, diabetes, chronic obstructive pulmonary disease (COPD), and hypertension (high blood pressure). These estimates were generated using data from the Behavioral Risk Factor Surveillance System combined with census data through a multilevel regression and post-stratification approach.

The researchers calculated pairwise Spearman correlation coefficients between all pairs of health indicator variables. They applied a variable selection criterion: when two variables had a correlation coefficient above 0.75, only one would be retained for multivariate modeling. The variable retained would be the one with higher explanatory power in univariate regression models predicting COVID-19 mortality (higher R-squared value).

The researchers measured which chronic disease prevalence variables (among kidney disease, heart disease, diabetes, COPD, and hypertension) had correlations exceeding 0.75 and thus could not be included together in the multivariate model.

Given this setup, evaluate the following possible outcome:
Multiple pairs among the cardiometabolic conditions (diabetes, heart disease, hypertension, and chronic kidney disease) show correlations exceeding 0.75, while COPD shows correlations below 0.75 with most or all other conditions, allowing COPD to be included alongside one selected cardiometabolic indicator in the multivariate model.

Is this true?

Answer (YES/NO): YES